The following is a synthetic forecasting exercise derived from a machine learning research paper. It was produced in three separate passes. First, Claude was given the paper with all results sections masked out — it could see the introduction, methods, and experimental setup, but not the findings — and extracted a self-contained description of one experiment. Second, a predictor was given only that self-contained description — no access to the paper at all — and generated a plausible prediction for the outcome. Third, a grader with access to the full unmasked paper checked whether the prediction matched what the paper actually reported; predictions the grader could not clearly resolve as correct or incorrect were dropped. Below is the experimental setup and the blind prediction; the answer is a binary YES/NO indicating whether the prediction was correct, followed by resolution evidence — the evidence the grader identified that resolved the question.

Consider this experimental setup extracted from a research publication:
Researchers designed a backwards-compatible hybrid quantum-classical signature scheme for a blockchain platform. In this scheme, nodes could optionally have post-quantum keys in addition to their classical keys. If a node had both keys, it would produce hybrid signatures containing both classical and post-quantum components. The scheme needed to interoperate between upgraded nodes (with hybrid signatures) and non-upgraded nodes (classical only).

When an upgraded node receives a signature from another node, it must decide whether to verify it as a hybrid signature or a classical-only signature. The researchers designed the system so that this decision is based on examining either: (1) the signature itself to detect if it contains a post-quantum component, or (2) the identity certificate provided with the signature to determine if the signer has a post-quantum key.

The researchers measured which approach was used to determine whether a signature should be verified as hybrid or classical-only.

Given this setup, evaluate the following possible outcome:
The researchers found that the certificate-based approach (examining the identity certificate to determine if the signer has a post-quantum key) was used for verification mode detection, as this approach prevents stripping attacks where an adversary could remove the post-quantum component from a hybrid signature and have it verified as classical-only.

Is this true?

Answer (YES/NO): YES